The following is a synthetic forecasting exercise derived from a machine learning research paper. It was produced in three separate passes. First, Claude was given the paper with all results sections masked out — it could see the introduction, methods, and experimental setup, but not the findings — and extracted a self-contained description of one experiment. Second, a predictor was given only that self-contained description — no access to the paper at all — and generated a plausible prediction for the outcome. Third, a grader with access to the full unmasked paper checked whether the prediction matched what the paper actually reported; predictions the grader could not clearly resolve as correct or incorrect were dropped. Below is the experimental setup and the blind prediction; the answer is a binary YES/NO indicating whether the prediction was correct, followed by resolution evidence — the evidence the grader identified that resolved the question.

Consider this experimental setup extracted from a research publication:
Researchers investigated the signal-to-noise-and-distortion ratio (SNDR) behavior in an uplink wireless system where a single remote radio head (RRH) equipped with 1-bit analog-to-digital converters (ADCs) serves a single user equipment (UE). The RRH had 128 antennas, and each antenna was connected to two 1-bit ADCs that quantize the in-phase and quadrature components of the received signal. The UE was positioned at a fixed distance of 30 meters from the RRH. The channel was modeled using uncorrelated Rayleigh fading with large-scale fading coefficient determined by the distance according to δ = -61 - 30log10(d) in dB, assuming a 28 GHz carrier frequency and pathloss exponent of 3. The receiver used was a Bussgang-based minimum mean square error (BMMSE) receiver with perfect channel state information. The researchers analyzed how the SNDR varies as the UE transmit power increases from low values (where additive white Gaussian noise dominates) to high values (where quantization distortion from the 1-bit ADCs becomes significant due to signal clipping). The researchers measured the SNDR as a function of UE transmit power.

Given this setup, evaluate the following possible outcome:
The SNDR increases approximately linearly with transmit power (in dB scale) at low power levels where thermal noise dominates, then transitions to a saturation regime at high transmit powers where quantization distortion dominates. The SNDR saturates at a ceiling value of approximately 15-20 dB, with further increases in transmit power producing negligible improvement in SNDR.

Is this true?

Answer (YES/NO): NO